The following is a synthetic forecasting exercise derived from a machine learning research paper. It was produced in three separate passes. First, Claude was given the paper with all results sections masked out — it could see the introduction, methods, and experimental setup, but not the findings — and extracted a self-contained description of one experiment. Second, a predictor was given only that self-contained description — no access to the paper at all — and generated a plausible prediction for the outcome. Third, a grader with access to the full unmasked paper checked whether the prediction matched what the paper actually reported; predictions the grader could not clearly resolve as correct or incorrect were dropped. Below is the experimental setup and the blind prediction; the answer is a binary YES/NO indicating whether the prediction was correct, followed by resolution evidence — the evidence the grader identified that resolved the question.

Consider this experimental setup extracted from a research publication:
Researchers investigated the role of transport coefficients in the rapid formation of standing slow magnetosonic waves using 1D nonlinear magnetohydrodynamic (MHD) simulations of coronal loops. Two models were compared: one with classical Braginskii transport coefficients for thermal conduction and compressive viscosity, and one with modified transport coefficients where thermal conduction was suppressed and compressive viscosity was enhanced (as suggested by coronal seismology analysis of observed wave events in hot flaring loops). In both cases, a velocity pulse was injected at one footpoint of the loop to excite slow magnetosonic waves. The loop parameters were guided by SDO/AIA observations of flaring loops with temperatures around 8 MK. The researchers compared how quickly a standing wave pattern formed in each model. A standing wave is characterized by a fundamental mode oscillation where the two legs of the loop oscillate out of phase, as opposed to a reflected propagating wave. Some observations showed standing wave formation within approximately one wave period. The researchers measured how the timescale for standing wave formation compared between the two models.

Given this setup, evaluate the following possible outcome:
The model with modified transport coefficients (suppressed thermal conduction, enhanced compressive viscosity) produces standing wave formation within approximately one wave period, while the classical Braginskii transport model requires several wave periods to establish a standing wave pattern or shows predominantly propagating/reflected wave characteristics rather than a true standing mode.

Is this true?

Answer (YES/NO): YES